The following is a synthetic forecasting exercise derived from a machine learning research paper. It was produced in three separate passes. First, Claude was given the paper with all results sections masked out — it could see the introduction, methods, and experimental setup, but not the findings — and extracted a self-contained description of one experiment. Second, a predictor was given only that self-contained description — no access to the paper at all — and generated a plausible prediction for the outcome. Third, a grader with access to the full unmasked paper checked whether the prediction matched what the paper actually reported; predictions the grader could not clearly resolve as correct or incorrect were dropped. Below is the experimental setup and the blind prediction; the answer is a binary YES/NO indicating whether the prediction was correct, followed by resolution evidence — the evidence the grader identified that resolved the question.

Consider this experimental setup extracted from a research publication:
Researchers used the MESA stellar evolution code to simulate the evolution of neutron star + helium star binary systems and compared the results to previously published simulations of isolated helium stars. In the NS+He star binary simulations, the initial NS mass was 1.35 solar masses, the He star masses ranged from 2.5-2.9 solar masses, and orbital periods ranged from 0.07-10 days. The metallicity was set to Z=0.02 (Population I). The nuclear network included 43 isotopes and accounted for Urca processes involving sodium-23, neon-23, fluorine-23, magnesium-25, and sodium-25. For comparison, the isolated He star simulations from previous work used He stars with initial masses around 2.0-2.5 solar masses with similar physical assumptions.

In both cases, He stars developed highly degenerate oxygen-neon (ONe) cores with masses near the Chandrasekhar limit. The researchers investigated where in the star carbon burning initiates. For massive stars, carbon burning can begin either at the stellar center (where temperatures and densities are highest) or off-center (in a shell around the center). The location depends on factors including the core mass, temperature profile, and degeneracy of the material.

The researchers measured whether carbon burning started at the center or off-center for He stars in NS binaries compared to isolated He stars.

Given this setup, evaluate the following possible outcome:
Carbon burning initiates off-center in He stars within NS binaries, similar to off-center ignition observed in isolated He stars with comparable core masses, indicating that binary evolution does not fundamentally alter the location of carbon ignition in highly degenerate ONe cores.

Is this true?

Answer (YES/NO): NO